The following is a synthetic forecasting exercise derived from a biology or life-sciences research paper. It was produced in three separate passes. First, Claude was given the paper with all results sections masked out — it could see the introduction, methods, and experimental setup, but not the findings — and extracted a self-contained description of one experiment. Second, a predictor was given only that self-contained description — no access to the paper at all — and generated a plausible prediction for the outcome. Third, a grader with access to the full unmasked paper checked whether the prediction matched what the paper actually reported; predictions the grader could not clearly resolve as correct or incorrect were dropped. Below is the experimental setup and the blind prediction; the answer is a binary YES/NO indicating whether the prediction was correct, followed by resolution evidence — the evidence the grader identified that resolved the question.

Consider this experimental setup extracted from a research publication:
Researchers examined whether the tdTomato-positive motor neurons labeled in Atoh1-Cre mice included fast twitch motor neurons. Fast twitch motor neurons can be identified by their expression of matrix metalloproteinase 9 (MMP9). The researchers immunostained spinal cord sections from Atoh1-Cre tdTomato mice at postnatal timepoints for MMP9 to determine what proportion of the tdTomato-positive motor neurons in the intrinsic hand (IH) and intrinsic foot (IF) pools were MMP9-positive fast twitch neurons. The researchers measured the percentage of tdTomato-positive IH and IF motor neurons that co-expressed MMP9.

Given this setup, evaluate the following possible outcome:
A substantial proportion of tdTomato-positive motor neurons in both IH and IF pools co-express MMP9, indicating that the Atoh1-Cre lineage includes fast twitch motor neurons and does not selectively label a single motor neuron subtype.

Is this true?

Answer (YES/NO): YES